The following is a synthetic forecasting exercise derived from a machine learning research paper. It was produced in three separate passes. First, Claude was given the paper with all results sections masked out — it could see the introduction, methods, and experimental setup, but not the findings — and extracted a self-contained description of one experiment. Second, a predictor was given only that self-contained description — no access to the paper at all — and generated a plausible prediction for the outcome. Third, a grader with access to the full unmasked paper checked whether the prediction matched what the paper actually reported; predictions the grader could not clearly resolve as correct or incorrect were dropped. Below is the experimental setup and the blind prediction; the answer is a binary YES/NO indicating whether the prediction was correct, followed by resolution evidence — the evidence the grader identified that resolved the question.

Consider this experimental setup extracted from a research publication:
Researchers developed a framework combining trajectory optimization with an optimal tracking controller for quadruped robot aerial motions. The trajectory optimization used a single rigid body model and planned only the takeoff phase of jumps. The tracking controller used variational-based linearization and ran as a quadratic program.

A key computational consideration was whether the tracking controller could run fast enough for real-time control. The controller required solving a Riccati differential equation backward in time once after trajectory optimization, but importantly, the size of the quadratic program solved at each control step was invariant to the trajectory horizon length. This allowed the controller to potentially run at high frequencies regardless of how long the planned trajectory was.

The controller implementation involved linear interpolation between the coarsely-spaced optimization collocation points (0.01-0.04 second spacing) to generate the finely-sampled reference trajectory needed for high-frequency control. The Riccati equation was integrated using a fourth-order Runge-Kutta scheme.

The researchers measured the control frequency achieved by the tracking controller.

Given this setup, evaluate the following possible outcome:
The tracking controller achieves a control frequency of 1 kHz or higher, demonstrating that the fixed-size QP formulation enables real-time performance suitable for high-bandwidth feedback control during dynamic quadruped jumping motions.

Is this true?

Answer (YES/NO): NO